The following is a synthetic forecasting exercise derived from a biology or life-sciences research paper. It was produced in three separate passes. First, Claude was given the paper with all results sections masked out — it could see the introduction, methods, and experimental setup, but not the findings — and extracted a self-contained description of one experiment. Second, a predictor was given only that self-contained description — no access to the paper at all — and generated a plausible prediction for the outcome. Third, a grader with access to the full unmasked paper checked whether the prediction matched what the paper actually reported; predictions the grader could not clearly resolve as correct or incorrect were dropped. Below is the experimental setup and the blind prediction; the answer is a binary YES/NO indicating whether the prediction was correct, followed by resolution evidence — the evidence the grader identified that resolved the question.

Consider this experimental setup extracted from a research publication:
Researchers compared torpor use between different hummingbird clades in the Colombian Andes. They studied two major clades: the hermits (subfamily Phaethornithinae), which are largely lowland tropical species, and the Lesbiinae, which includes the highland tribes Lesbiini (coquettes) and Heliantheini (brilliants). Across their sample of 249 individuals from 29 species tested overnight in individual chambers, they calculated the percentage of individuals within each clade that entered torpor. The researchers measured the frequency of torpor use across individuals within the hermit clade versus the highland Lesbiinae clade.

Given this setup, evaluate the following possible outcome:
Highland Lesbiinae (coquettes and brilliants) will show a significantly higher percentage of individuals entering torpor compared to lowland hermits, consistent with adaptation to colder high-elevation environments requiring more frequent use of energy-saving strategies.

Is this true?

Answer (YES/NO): YES